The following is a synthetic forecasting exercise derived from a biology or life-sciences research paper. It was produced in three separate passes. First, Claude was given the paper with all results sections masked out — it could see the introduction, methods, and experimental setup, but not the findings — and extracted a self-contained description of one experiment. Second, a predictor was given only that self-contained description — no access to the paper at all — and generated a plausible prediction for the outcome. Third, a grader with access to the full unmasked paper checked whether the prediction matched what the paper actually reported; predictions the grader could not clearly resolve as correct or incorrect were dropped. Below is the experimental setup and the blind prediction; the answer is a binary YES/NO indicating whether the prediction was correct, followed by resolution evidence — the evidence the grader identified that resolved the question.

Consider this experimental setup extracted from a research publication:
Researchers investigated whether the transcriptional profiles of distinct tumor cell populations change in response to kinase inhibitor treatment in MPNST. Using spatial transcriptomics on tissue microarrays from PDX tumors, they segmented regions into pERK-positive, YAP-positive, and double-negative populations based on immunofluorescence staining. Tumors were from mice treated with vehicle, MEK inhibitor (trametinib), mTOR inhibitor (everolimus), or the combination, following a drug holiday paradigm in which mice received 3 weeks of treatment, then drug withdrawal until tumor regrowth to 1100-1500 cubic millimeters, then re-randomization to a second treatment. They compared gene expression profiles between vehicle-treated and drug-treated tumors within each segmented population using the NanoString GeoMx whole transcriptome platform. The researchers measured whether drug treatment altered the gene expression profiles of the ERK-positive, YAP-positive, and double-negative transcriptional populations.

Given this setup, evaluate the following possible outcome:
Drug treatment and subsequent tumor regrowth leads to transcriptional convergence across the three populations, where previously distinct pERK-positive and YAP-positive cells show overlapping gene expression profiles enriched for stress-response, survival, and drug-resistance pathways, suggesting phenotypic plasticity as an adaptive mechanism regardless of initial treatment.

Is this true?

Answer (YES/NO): NO